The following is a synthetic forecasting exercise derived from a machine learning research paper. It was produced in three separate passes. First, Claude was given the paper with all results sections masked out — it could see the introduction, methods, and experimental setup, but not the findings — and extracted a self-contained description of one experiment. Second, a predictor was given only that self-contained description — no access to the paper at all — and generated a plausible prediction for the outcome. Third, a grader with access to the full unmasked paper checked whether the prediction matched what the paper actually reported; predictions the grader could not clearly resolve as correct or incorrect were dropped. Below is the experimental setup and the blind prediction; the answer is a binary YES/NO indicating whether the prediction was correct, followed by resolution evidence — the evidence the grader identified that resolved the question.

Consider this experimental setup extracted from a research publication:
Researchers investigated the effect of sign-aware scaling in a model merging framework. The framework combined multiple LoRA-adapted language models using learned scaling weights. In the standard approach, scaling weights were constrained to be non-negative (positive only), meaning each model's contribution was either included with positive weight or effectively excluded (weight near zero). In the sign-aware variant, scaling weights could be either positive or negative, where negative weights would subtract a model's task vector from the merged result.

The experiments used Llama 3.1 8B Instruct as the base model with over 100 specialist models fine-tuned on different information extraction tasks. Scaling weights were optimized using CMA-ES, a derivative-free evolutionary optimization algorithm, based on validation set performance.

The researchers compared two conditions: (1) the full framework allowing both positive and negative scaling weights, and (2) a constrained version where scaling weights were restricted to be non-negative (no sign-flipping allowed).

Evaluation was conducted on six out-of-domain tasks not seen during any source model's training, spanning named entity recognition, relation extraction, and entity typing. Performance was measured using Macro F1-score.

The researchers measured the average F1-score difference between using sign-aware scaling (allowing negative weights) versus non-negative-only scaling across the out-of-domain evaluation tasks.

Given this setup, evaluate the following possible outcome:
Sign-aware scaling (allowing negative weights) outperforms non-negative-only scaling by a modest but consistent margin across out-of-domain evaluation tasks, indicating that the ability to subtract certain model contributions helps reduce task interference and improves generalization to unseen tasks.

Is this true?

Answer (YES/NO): NO